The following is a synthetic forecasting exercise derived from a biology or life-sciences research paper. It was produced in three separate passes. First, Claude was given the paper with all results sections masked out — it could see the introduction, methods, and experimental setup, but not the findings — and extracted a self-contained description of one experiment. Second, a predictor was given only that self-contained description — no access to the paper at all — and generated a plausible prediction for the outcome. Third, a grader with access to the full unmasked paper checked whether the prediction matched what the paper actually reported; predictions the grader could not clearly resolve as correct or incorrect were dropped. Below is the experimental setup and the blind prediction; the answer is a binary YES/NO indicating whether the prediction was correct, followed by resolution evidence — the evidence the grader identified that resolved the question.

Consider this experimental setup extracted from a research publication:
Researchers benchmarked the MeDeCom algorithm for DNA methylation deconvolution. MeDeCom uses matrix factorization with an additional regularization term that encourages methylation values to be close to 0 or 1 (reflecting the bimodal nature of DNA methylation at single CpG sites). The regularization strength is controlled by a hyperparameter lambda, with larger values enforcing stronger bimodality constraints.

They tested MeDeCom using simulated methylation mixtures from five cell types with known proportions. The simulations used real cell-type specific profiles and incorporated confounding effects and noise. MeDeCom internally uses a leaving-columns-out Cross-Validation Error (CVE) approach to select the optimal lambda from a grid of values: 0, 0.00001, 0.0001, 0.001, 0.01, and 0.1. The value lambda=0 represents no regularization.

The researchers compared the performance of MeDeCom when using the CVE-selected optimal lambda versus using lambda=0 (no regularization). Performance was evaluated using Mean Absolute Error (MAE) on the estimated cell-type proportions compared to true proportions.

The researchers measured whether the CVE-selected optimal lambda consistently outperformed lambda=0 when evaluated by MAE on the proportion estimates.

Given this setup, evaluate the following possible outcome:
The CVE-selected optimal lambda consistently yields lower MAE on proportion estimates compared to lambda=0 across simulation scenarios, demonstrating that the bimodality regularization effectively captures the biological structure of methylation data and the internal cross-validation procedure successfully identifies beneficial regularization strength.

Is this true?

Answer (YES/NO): NO